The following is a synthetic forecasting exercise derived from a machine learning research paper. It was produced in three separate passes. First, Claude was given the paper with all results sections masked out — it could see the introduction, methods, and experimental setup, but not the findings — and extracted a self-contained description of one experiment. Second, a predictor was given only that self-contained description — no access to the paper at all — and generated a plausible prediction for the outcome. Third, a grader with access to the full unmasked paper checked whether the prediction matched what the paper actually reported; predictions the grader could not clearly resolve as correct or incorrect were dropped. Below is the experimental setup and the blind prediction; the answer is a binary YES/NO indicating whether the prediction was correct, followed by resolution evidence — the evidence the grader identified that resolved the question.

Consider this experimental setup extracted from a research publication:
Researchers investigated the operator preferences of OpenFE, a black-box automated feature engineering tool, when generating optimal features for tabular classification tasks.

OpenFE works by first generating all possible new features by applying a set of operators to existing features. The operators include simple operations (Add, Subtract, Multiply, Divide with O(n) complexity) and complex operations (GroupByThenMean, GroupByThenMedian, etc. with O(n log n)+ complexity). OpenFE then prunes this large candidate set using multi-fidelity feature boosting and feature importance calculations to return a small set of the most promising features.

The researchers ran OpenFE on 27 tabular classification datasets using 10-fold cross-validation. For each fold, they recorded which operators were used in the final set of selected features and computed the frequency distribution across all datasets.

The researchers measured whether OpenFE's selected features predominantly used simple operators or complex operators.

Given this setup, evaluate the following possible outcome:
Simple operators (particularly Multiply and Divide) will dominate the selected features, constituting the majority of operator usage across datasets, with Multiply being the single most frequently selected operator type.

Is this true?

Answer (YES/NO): NO